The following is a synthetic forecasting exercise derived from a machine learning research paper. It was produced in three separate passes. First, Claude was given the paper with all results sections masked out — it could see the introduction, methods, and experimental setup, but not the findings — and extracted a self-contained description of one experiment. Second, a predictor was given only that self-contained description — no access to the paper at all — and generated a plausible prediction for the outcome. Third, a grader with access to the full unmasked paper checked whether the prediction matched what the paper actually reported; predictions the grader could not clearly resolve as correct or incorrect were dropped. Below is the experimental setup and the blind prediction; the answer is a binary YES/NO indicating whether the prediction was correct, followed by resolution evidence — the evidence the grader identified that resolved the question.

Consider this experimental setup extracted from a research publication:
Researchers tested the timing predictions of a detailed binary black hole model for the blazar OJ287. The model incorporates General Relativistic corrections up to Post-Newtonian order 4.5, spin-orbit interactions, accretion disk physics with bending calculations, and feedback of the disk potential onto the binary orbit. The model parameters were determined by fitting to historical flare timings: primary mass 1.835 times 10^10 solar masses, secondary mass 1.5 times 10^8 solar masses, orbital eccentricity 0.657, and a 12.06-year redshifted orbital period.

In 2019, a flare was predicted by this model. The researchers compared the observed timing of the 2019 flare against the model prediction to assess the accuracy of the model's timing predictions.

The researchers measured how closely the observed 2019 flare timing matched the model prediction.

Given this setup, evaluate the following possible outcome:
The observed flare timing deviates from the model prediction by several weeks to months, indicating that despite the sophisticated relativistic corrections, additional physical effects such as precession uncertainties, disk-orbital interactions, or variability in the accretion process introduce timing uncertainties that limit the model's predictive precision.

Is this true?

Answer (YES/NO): NO